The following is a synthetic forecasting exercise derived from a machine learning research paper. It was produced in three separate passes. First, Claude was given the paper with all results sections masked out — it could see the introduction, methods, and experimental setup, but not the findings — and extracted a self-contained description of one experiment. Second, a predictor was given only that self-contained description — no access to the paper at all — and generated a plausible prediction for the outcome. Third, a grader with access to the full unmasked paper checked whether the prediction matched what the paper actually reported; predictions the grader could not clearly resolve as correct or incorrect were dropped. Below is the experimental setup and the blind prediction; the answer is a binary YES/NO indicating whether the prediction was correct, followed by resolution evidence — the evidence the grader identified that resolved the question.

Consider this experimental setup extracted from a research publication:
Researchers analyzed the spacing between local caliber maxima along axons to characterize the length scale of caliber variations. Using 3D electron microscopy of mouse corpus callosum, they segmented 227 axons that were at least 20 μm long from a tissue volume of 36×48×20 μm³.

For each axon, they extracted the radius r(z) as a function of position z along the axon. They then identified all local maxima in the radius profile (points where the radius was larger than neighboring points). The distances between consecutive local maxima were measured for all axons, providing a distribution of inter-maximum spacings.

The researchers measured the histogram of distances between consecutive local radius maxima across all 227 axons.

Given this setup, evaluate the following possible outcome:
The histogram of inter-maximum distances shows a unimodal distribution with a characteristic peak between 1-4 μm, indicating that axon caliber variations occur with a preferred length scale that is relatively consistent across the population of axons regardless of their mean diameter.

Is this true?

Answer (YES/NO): NO